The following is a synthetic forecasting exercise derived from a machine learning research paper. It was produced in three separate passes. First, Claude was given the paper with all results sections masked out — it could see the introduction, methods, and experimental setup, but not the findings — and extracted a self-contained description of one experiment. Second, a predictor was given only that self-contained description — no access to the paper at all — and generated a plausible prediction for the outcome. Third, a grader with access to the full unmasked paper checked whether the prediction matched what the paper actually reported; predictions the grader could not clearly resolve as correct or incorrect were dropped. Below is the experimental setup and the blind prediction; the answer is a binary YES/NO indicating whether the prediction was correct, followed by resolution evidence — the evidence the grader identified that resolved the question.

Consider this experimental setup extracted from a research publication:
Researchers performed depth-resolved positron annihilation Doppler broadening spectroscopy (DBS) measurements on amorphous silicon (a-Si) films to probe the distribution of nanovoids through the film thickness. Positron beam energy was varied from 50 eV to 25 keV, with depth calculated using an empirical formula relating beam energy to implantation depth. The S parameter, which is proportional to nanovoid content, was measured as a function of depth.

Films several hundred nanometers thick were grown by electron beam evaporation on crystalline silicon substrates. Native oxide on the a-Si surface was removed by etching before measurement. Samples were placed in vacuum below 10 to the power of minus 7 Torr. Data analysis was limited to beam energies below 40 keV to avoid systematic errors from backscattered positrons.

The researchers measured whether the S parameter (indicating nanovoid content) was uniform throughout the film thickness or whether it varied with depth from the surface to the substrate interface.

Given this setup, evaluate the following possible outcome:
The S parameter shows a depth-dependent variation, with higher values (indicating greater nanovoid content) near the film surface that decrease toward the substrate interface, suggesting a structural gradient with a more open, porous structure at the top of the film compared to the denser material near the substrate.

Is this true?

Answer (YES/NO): NO